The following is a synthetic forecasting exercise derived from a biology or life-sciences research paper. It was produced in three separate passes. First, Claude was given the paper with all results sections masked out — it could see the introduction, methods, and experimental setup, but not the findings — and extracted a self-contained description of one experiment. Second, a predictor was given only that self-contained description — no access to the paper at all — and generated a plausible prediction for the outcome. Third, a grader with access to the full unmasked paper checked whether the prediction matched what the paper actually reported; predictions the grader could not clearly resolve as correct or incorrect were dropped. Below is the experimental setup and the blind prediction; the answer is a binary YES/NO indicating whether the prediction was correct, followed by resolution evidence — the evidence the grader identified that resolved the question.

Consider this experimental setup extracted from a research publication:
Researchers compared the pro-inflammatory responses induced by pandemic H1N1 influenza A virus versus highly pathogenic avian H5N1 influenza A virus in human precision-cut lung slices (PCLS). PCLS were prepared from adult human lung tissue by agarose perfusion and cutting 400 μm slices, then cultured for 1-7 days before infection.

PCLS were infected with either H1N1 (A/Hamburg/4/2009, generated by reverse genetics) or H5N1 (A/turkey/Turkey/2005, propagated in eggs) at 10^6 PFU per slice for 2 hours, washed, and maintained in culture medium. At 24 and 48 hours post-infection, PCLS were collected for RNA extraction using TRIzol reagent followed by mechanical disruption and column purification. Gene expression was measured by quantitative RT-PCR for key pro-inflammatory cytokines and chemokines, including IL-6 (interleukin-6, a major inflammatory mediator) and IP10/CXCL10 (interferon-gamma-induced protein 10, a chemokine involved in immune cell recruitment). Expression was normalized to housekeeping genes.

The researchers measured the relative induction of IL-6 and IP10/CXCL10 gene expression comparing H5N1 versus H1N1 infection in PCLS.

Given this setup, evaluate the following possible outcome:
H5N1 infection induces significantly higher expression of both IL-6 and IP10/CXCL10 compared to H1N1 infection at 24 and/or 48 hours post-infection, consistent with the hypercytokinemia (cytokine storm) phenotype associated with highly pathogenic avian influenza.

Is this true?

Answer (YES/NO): NO